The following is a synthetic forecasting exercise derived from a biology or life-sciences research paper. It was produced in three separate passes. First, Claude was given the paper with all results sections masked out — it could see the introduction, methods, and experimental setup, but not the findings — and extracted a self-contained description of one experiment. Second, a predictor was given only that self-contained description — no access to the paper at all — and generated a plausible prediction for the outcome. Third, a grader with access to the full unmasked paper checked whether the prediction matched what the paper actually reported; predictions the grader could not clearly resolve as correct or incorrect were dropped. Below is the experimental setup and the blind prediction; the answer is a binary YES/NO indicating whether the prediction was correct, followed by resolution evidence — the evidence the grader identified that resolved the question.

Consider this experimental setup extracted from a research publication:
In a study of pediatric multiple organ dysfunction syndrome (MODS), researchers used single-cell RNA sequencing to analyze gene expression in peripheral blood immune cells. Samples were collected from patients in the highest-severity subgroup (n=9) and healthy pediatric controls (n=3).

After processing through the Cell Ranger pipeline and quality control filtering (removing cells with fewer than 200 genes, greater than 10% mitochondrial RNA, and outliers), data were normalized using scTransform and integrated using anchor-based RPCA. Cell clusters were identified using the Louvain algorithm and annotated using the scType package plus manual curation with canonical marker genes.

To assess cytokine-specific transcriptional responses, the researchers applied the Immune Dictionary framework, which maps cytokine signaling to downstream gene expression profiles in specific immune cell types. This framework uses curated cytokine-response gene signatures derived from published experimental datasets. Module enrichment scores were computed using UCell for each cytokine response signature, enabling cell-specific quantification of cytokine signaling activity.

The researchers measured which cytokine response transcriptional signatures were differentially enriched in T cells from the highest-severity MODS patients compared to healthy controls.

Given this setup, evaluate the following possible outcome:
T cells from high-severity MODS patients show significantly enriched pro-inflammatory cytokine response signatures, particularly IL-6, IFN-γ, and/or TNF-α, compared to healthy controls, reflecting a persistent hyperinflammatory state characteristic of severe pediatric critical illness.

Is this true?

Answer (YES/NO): YES